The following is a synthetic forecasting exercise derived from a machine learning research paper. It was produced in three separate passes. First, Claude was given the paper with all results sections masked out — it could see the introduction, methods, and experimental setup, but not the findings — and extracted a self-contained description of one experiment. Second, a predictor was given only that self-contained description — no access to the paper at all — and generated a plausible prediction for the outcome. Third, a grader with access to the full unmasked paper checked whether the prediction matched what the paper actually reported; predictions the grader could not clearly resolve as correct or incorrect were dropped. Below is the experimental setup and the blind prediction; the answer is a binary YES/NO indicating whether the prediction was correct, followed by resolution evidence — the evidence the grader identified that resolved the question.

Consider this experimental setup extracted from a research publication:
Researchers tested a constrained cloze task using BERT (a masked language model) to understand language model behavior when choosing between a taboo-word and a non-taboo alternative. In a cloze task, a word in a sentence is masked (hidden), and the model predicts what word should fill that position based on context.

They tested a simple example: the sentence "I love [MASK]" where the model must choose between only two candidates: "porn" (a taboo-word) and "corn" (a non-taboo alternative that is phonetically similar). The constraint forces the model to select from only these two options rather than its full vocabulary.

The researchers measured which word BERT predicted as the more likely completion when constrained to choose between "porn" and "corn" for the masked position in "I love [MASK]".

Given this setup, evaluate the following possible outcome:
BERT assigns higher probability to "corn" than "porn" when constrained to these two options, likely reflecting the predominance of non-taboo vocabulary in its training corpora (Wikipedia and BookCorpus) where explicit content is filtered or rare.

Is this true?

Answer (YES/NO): NO